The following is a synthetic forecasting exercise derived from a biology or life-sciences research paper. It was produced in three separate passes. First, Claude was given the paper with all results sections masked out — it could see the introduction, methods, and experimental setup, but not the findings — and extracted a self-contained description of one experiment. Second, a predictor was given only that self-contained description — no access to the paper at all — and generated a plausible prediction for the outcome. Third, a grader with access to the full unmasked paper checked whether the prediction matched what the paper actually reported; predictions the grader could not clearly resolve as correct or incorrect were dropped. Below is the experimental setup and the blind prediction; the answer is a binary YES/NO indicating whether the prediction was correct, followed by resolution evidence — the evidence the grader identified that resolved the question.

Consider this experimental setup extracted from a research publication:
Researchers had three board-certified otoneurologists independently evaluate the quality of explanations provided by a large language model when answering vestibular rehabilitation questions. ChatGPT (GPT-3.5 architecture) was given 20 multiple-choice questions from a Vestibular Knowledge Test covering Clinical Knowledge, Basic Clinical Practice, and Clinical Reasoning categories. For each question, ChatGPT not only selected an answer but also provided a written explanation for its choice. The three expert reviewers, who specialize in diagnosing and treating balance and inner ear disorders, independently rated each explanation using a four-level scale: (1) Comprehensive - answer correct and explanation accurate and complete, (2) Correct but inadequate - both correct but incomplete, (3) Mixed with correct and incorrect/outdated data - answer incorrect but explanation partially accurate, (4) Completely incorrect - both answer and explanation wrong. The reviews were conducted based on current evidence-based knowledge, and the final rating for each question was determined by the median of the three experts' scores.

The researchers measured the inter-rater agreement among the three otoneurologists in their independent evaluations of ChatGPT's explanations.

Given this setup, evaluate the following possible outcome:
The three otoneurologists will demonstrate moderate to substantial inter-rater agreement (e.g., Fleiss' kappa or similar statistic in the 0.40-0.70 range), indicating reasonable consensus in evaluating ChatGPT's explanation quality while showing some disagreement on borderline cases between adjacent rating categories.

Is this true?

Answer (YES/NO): NO